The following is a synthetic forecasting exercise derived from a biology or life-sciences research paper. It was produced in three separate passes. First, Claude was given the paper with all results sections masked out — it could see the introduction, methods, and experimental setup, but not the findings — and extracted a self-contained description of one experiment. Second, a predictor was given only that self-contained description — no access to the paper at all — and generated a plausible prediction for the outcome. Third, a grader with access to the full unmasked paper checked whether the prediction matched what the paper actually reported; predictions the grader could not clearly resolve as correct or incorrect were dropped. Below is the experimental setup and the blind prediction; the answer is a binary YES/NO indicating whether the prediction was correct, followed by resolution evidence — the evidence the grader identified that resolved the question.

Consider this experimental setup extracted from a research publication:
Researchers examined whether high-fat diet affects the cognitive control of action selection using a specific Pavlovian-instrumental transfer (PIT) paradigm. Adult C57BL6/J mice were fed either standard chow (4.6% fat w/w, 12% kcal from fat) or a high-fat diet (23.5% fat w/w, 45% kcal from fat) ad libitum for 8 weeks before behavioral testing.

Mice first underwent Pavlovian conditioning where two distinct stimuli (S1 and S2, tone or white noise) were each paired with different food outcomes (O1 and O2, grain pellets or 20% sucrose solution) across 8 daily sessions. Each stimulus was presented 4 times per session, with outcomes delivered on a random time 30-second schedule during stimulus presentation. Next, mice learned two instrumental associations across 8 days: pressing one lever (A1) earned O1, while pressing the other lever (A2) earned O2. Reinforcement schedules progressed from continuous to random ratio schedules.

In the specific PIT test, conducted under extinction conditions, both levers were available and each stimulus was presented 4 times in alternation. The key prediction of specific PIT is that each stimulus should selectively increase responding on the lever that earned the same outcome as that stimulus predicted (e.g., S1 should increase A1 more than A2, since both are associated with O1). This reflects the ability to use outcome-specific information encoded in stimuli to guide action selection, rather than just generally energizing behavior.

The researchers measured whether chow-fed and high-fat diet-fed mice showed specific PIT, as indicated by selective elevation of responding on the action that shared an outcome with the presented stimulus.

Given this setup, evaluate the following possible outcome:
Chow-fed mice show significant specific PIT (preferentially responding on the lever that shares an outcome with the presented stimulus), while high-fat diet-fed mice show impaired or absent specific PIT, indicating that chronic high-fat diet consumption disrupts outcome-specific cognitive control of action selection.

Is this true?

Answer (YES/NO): NO